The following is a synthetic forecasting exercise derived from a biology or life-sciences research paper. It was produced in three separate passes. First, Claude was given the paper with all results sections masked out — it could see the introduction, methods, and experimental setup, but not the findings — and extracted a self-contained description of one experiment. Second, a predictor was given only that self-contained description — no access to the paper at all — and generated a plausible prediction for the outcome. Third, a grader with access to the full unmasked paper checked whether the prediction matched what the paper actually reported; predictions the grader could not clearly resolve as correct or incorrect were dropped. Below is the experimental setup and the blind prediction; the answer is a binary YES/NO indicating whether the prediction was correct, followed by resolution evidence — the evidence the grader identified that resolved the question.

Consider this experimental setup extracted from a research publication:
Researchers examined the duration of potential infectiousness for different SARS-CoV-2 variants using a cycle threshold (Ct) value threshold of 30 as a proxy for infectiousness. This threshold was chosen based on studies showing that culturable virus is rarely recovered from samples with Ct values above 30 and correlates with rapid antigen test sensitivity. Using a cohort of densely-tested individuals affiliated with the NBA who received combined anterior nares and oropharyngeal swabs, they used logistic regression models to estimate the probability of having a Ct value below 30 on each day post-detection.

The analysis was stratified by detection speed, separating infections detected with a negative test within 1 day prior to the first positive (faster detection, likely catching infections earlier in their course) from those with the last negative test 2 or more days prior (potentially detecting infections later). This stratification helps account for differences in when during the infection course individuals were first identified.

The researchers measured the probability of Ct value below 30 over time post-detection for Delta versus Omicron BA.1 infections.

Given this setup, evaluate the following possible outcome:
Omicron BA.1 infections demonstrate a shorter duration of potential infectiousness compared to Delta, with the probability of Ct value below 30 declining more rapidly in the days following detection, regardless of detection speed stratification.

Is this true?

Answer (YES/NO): NO